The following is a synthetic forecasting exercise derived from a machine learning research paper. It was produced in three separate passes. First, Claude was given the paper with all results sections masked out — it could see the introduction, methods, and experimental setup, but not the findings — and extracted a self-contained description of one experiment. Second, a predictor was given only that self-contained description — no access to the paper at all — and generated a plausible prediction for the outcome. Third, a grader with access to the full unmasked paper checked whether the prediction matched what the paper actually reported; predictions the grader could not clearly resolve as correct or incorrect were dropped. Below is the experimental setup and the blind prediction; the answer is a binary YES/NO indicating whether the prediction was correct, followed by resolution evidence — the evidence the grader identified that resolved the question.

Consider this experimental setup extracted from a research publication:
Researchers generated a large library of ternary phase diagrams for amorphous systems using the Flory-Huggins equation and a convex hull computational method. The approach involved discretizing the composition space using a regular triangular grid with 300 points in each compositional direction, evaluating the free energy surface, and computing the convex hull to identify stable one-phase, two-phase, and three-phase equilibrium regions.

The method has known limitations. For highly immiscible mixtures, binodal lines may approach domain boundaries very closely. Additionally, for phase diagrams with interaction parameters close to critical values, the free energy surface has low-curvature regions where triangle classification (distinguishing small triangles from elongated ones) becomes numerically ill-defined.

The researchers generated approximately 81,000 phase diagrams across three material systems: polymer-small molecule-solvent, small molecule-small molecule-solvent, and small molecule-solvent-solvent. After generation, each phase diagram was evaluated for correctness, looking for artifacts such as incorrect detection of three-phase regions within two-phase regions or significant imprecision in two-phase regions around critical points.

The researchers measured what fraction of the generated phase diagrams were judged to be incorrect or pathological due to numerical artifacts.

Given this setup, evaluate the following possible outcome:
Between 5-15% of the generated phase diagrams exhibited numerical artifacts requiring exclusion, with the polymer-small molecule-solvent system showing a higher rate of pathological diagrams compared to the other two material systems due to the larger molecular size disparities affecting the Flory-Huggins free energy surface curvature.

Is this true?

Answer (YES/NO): NO